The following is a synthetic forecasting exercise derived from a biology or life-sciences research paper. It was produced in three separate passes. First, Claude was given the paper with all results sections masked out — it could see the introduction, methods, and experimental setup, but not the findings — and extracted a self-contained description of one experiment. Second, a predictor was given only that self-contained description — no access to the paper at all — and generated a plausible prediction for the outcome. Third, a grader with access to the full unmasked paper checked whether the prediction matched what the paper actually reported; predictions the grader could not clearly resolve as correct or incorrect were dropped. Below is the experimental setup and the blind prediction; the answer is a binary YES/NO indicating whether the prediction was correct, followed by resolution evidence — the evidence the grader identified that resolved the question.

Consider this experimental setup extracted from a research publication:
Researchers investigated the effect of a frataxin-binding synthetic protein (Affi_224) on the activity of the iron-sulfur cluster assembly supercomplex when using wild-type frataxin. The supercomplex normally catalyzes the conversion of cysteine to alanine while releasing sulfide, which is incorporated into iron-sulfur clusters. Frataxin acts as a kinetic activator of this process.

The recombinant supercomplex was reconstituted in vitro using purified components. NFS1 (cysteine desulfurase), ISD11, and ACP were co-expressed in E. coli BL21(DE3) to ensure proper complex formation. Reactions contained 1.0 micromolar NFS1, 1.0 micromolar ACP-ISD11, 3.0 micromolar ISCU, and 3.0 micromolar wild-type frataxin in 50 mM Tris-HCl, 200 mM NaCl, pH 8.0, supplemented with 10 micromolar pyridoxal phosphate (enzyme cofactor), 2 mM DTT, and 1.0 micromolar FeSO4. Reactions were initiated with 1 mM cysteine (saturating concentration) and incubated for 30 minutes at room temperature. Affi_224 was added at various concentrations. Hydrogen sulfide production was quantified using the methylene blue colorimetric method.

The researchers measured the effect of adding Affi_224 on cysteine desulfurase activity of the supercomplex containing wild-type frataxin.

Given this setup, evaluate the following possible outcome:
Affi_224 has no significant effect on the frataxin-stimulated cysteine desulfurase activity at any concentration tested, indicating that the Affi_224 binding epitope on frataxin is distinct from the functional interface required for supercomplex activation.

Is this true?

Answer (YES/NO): NO